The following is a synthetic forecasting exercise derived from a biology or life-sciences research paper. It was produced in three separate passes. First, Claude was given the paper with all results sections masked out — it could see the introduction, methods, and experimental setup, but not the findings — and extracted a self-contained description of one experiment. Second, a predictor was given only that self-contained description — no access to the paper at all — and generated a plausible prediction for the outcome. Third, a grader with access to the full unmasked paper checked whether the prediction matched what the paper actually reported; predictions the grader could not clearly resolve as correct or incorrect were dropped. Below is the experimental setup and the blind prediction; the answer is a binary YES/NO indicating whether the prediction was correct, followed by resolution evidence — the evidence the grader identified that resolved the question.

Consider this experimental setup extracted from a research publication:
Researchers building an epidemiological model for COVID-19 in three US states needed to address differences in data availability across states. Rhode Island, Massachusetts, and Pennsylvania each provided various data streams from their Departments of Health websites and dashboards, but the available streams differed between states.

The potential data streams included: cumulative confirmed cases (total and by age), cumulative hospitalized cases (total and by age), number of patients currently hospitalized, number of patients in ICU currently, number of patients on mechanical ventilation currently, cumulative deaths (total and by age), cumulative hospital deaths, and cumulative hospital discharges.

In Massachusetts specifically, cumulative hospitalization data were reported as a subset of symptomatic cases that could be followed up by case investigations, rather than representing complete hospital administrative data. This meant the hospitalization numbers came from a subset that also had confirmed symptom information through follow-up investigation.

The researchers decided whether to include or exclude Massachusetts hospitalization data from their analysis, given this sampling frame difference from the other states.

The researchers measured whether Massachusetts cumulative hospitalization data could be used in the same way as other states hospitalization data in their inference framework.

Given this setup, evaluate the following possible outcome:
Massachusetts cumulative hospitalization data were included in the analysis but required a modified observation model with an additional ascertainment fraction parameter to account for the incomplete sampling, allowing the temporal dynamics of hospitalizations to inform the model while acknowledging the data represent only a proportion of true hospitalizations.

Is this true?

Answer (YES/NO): NO